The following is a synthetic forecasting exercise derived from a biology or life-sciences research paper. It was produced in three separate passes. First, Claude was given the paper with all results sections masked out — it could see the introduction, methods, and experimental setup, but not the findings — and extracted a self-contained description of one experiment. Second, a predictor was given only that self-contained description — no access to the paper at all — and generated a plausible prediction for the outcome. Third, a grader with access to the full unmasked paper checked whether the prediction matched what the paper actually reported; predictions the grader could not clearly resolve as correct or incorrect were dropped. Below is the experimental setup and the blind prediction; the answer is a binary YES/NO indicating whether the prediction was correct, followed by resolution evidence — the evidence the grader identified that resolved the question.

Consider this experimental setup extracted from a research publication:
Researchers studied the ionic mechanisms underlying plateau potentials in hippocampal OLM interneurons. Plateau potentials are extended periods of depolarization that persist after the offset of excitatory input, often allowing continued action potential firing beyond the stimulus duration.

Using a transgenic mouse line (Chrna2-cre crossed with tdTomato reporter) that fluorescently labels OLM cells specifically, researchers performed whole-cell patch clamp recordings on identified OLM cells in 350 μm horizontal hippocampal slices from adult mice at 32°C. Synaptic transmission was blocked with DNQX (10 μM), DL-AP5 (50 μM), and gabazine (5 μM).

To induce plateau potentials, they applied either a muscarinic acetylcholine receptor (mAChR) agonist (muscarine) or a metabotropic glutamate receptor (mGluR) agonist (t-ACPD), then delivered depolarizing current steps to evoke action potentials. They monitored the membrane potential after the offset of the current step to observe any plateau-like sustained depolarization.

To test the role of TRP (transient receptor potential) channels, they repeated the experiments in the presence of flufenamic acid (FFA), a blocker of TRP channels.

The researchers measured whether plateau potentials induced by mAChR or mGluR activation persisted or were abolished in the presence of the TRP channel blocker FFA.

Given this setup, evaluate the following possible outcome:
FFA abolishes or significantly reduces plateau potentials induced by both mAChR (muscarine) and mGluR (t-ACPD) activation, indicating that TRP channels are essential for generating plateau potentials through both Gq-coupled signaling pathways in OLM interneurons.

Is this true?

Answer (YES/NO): YES